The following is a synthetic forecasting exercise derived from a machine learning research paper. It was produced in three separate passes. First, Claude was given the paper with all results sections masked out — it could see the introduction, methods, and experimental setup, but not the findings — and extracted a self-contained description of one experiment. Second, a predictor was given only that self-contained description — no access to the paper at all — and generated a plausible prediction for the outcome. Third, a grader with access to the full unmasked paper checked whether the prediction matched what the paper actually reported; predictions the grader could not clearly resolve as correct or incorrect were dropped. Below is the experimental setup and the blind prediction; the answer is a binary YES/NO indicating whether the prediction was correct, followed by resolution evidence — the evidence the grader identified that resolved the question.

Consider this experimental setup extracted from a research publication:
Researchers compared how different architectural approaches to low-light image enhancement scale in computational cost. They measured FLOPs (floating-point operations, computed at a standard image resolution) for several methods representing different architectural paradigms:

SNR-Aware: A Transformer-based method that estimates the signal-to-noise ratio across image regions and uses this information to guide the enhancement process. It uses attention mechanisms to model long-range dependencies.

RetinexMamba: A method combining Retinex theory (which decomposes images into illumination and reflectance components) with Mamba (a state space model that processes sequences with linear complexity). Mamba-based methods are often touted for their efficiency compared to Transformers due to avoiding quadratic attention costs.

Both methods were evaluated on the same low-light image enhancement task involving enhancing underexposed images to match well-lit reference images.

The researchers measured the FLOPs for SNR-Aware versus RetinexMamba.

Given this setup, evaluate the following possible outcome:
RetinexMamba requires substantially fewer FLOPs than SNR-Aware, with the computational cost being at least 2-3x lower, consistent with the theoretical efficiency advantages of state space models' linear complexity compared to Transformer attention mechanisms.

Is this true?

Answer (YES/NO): NO